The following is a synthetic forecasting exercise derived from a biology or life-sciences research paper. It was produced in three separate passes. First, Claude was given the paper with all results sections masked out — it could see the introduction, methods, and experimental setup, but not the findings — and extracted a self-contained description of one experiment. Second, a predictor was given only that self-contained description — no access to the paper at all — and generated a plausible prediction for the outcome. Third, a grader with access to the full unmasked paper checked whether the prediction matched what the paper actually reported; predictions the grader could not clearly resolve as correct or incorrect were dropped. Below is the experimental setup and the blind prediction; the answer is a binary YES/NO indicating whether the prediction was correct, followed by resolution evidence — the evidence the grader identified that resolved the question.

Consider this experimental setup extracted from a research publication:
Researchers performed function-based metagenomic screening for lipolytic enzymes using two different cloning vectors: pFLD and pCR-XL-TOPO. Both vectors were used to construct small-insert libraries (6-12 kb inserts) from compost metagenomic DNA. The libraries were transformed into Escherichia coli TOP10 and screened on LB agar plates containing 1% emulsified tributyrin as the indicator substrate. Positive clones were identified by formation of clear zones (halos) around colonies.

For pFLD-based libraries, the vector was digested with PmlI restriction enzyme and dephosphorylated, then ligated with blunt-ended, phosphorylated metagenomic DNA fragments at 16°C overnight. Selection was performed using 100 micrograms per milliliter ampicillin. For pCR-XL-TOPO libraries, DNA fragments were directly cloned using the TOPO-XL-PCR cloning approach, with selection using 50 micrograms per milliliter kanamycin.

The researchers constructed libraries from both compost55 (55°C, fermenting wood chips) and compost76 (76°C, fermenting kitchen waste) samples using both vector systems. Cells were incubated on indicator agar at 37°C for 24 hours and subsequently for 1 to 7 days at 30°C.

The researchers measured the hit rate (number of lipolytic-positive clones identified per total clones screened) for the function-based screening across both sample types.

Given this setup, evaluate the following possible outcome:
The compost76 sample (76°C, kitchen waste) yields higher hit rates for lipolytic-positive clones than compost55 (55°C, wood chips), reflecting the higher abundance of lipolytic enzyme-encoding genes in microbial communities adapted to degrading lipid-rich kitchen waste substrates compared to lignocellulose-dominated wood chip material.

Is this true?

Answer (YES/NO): NO